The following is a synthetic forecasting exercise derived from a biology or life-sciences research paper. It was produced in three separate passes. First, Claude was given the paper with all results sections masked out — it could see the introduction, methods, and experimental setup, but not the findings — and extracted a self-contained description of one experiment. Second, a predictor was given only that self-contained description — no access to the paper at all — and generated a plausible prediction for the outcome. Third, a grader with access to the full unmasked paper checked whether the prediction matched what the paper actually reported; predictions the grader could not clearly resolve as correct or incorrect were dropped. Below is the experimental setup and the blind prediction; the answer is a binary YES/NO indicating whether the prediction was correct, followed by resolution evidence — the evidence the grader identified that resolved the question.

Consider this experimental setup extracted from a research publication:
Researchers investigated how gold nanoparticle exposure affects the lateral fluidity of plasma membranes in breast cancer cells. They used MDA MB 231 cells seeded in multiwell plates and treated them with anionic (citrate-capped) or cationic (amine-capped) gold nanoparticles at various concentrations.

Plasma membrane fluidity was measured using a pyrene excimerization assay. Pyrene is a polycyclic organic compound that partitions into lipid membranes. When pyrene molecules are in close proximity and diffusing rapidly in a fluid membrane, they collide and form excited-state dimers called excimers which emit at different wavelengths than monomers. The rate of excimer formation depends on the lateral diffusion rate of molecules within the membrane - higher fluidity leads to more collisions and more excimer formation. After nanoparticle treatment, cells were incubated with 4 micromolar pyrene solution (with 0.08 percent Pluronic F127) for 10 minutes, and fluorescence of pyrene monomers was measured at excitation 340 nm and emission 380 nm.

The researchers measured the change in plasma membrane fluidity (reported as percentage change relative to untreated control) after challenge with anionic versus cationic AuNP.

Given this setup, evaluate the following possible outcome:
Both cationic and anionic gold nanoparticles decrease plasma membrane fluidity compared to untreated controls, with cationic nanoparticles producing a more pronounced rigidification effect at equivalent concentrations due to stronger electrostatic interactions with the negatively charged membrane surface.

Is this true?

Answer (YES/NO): NO